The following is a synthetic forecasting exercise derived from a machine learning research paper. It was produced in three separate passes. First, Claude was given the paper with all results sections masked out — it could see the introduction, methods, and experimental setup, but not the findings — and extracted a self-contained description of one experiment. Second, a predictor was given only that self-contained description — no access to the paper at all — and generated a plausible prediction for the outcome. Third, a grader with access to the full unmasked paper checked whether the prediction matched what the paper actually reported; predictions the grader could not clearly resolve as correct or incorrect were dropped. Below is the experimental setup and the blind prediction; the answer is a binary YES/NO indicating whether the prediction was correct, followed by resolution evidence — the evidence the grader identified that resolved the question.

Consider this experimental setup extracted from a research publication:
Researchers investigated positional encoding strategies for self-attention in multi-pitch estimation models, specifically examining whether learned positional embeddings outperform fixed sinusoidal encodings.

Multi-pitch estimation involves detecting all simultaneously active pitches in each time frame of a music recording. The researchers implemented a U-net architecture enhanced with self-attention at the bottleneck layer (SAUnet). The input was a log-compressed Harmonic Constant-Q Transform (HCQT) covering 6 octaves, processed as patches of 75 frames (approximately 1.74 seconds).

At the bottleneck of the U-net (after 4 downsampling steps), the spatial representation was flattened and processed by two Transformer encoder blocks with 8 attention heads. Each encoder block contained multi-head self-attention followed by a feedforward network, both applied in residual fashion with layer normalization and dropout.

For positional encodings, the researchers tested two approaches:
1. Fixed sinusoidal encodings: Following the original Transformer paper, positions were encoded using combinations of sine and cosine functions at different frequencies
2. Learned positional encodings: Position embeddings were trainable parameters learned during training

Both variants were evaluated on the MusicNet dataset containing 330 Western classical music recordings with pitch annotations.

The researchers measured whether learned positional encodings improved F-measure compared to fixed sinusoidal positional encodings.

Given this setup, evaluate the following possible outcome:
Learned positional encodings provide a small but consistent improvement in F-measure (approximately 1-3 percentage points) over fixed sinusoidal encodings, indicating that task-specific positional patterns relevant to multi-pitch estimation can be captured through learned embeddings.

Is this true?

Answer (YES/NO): NO